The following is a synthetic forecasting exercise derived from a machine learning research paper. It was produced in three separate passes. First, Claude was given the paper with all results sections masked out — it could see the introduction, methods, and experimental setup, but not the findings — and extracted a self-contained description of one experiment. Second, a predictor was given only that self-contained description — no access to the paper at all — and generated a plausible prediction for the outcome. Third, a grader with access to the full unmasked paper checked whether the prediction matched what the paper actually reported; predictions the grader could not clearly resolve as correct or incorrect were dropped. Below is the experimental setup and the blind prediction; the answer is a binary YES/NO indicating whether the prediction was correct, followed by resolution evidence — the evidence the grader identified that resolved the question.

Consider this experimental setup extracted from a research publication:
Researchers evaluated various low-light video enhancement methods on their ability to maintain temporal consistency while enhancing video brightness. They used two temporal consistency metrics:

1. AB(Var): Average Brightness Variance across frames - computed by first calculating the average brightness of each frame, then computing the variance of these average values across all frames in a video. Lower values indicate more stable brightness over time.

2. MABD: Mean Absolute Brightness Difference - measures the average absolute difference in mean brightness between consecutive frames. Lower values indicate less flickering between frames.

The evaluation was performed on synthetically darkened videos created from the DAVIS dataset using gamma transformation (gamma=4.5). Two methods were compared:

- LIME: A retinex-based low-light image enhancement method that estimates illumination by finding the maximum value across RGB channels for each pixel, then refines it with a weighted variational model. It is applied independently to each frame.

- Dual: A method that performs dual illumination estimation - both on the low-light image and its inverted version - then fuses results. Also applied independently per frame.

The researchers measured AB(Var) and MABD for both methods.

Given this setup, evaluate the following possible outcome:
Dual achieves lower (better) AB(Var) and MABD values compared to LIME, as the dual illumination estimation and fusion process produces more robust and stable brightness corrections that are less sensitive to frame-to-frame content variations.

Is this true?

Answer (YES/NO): YES